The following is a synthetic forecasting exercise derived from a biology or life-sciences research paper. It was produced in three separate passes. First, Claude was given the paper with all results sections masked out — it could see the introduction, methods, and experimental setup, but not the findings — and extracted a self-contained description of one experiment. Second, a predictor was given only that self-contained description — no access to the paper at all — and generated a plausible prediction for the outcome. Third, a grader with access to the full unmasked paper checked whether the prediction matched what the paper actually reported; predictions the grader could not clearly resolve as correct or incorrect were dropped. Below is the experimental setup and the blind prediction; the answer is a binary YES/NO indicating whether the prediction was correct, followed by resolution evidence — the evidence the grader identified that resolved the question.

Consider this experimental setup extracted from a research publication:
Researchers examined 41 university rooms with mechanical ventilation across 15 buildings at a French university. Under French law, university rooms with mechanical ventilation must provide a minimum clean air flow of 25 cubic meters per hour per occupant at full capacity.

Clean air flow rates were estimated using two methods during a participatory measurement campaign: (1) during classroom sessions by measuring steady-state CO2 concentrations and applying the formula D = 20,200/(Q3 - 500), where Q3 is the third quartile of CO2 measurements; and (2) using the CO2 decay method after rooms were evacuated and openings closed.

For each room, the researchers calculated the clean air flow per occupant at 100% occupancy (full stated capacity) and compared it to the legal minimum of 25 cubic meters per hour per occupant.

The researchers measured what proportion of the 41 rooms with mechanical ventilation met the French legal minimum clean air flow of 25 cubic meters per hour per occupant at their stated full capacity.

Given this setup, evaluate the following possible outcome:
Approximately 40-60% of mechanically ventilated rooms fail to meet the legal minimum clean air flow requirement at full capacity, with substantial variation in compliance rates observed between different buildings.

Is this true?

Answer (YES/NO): NO